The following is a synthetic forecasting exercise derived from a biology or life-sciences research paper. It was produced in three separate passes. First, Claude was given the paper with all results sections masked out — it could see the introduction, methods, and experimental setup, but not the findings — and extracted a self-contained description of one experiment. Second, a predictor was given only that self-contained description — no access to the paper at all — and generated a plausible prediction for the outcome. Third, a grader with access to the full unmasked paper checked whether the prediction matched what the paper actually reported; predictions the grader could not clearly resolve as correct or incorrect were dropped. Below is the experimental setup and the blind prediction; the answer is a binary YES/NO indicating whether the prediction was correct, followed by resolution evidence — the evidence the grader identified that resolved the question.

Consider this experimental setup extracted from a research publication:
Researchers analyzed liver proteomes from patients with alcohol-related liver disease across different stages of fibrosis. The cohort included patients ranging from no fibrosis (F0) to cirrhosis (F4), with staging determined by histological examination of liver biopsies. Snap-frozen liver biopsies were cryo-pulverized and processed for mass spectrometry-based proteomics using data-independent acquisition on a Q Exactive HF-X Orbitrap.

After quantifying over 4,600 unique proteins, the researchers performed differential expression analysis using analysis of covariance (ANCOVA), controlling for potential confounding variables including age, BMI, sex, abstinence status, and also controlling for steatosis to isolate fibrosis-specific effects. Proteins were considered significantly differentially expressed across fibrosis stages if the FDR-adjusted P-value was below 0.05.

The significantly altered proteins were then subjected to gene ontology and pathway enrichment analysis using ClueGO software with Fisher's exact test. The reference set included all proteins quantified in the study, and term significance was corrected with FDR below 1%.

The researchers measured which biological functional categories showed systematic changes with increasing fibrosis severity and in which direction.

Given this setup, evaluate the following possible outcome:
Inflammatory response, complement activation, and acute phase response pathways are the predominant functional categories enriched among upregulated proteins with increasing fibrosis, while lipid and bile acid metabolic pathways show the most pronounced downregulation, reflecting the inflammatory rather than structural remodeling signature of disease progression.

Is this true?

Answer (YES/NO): NO